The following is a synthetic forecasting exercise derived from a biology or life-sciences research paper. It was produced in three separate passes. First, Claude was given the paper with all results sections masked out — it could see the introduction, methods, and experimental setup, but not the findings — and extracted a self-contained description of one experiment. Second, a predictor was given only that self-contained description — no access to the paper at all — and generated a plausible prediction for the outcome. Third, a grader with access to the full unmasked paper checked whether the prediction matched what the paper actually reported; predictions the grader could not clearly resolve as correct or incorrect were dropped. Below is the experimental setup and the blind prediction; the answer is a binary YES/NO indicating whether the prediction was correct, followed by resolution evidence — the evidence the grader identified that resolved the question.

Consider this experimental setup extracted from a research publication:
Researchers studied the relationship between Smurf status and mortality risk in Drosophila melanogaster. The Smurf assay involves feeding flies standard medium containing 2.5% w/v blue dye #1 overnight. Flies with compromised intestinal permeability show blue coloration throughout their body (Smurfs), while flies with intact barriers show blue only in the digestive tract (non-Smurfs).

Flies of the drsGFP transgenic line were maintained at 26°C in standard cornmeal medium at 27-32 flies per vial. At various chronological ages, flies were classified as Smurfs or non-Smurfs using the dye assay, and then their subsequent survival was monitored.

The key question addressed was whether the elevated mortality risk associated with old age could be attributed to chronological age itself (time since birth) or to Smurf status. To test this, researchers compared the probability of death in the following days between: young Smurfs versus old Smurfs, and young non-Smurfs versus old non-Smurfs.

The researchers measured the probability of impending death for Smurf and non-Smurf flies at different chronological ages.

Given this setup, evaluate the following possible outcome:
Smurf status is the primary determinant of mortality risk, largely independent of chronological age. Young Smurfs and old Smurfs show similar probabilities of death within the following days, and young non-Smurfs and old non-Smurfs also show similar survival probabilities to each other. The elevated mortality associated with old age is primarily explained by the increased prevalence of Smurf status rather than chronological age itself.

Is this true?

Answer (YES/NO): YES